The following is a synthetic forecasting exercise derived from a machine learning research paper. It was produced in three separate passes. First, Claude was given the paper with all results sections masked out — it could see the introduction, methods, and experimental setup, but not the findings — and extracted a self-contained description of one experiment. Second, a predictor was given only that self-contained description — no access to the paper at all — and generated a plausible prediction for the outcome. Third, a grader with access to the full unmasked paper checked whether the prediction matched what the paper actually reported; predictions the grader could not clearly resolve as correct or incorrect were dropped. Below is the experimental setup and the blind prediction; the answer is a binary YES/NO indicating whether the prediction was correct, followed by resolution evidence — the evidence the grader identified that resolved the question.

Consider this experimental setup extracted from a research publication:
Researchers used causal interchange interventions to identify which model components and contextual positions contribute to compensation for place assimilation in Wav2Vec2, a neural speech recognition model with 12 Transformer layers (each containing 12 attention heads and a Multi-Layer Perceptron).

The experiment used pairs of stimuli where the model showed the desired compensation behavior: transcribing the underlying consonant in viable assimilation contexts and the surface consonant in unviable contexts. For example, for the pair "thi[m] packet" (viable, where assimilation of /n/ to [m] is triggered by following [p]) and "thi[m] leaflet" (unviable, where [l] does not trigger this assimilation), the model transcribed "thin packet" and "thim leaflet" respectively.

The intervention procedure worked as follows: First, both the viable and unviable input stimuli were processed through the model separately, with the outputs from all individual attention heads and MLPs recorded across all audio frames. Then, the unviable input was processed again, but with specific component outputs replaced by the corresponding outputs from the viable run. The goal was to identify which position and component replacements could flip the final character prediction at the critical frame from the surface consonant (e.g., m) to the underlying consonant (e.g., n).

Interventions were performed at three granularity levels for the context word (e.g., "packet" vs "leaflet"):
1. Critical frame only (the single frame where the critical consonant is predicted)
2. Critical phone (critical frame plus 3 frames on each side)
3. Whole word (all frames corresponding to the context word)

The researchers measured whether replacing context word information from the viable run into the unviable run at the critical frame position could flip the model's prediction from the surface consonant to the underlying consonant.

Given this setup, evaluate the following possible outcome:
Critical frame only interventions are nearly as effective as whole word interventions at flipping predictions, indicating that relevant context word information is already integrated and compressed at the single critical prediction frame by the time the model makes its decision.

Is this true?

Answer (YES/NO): NO